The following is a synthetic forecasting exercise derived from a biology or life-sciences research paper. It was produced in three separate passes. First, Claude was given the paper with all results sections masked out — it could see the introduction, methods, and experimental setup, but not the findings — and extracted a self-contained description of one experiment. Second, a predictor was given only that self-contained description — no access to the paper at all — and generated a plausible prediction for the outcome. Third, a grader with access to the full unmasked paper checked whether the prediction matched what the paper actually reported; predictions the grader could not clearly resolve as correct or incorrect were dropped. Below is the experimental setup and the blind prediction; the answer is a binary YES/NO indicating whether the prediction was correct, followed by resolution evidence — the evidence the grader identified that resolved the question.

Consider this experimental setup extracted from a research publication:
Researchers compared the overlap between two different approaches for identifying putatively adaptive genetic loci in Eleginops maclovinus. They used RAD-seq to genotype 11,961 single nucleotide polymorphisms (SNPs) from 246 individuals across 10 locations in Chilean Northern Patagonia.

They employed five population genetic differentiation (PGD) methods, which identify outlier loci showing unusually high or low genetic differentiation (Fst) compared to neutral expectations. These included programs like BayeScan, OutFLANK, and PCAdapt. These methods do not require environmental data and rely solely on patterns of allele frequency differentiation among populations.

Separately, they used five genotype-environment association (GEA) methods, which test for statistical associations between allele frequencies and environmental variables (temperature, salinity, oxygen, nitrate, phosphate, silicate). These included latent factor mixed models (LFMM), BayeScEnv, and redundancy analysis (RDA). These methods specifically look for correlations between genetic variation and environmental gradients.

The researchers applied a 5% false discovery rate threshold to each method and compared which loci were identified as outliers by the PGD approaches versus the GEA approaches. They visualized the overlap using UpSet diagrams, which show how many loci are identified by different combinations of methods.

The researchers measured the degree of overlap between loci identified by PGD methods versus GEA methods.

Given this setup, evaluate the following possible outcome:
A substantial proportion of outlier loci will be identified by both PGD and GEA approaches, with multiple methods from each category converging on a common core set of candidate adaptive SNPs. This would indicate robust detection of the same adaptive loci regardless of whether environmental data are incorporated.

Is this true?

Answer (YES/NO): NO